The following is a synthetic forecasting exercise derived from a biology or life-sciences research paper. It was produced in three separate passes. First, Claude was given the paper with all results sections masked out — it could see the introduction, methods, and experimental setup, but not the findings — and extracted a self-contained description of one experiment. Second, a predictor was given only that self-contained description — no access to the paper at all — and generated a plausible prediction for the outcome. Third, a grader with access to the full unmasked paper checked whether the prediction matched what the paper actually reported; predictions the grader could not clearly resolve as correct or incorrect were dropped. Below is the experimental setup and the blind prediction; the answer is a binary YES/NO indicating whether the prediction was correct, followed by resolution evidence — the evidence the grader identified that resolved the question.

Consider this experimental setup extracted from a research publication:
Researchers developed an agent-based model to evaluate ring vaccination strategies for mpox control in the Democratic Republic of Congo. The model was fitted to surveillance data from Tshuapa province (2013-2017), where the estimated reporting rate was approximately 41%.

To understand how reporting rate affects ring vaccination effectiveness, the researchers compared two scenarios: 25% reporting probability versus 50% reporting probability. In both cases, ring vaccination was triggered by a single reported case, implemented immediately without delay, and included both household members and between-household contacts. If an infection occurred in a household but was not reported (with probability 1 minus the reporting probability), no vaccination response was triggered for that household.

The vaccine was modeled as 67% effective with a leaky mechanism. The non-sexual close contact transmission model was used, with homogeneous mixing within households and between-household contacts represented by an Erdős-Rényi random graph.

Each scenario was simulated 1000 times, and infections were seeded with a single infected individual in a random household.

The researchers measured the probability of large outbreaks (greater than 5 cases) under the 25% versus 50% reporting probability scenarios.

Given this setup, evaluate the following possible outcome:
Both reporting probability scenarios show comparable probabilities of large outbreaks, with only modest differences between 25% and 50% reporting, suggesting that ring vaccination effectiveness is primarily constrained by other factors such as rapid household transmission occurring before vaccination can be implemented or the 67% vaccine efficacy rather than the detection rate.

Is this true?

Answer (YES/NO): NO